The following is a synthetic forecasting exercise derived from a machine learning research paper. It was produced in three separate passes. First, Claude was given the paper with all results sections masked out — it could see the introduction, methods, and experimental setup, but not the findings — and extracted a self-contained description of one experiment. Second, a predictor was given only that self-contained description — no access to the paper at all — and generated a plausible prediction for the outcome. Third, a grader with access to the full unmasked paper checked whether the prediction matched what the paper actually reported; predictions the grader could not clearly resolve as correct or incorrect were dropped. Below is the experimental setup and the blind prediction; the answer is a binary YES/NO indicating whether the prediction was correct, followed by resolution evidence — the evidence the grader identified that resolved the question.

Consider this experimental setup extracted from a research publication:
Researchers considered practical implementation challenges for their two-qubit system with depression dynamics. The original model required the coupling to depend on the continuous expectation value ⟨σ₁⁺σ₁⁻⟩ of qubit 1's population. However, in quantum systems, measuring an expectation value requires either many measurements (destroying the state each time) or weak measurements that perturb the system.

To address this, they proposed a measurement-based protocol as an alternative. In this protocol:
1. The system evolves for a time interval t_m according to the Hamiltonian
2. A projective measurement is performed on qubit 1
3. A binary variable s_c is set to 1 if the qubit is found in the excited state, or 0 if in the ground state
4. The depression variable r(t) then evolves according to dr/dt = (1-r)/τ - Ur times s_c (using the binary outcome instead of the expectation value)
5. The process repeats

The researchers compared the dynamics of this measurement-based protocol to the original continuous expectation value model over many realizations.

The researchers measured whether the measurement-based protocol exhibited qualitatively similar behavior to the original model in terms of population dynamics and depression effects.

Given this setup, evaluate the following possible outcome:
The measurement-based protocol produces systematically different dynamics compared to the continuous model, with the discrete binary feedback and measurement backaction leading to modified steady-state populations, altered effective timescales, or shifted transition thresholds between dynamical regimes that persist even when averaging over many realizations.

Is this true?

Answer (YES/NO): YES